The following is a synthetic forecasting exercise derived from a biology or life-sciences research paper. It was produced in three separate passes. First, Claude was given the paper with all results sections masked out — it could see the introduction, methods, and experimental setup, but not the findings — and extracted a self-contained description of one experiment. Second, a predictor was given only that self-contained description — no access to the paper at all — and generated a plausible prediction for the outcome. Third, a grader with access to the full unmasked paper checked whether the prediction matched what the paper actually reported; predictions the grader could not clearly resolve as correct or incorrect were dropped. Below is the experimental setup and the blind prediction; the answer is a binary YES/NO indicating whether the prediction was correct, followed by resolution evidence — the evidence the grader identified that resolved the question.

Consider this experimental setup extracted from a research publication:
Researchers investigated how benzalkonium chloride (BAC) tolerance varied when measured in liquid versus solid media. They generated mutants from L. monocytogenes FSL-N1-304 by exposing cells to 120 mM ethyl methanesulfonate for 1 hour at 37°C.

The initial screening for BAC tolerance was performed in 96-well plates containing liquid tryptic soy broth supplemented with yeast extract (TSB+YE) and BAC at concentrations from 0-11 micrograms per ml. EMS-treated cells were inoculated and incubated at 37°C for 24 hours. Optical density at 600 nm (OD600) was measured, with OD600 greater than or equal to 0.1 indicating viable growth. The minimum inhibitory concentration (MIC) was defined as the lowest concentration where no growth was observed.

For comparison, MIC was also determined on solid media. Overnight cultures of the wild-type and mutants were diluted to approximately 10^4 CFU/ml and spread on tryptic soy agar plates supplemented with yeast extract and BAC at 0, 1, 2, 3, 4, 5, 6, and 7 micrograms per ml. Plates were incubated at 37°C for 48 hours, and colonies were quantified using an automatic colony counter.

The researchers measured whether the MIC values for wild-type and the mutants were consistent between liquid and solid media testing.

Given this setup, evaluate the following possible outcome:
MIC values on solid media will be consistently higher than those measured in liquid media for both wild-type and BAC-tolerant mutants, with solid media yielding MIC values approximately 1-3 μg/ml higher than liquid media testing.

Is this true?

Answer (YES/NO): NO